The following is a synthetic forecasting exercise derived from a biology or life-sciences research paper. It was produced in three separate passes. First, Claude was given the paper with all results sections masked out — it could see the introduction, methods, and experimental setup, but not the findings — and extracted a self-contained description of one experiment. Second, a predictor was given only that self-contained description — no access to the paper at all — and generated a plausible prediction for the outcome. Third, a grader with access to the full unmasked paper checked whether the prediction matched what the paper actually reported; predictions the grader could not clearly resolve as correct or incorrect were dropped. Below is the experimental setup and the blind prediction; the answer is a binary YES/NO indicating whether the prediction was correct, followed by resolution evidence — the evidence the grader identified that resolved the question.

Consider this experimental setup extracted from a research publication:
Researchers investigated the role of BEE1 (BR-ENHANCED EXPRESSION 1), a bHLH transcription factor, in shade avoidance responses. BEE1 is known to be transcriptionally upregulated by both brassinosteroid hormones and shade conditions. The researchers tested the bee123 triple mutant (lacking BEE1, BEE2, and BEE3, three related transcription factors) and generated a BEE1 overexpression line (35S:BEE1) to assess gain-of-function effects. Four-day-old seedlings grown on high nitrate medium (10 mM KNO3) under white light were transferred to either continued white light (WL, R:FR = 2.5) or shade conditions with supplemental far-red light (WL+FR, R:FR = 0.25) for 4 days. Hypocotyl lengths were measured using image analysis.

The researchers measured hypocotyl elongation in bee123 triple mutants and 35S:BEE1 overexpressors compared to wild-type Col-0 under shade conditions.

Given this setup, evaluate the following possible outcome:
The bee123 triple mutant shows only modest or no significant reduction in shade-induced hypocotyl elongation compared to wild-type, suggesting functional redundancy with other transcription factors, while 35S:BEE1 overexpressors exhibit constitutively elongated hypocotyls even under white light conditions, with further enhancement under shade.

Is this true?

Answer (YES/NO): NO